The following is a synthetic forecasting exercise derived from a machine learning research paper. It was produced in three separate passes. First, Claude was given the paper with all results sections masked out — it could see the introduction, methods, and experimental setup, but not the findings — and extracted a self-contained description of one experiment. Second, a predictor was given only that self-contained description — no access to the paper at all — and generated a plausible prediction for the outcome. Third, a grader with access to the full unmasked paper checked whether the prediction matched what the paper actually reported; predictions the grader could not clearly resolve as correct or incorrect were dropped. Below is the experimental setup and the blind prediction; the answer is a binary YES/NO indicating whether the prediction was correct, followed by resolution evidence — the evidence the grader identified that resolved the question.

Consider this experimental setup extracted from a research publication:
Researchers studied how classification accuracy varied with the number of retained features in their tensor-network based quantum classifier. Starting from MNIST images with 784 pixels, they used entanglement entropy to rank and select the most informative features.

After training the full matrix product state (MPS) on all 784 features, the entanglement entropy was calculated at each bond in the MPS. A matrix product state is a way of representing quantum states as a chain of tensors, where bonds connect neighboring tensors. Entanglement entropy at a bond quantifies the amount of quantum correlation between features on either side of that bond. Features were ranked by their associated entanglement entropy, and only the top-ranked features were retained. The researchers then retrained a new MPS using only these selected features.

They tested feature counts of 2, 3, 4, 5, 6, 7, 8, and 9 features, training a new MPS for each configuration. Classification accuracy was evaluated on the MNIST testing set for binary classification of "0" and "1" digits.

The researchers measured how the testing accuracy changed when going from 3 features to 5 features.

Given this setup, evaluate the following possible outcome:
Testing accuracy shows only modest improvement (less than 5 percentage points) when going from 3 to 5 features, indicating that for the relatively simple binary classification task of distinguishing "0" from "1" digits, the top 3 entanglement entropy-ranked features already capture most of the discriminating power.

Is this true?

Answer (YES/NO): YES